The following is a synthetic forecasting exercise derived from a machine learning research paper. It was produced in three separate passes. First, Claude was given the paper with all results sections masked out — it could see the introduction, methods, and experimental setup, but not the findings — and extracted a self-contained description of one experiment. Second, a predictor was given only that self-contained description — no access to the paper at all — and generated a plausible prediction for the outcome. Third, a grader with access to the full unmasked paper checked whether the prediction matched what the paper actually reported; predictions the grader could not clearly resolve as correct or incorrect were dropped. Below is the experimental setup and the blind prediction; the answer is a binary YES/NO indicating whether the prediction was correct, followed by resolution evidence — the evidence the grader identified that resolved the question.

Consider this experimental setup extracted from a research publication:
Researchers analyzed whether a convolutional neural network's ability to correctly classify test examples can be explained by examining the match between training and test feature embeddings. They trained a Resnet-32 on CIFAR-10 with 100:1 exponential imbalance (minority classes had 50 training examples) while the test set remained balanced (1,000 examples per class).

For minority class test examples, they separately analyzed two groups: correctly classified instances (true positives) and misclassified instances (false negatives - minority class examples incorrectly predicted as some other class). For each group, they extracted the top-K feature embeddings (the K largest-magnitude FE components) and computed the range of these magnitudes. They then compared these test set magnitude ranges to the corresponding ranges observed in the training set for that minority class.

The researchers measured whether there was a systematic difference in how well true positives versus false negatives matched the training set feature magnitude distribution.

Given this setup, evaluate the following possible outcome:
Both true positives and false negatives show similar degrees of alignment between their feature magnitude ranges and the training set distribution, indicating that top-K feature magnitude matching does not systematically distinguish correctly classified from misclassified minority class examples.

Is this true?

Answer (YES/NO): NO